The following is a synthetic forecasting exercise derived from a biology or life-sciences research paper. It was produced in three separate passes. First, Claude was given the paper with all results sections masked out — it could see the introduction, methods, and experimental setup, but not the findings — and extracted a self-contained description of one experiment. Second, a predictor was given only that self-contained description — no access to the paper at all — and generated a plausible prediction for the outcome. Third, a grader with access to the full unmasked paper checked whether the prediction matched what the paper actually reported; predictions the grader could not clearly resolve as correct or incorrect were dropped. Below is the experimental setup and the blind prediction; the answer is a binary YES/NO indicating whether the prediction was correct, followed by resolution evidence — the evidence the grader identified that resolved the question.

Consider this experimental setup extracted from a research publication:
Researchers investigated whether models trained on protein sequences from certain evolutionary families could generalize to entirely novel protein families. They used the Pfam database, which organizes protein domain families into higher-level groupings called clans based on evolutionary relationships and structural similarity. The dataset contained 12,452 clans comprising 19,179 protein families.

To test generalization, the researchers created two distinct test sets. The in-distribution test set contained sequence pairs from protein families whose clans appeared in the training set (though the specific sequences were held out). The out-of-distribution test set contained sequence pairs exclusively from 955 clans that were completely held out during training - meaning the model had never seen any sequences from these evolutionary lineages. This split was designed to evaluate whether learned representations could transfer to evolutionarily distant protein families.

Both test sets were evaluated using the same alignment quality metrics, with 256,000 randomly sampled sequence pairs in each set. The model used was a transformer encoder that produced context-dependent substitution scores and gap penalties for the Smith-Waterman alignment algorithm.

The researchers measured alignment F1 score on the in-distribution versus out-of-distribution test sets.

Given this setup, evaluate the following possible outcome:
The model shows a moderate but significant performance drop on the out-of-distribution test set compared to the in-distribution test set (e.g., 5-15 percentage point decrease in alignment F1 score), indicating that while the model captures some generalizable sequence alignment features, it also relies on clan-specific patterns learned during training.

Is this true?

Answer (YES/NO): YES